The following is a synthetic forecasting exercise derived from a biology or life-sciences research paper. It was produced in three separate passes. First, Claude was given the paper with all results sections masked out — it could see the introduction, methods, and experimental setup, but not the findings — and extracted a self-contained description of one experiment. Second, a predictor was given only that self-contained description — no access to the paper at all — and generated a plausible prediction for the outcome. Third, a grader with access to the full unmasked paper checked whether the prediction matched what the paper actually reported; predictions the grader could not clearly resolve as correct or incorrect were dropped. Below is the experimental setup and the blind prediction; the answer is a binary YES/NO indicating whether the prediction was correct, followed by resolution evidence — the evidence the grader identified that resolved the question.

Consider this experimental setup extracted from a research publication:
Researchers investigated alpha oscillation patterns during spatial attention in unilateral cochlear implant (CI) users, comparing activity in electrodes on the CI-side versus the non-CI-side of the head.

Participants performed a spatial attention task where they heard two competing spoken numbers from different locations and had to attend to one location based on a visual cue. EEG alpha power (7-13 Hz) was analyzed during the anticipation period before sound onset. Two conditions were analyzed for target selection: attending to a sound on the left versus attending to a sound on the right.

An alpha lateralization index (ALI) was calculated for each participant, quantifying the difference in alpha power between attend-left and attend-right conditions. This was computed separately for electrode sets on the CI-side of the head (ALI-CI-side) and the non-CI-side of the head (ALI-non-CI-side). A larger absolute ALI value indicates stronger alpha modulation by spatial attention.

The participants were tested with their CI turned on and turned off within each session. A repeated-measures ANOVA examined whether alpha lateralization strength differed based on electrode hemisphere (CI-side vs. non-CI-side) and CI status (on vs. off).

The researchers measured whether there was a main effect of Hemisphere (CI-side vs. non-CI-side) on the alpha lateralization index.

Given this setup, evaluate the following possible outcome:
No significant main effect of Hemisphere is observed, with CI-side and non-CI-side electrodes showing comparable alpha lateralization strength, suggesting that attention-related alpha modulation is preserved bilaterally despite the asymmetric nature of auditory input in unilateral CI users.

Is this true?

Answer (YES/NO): NO